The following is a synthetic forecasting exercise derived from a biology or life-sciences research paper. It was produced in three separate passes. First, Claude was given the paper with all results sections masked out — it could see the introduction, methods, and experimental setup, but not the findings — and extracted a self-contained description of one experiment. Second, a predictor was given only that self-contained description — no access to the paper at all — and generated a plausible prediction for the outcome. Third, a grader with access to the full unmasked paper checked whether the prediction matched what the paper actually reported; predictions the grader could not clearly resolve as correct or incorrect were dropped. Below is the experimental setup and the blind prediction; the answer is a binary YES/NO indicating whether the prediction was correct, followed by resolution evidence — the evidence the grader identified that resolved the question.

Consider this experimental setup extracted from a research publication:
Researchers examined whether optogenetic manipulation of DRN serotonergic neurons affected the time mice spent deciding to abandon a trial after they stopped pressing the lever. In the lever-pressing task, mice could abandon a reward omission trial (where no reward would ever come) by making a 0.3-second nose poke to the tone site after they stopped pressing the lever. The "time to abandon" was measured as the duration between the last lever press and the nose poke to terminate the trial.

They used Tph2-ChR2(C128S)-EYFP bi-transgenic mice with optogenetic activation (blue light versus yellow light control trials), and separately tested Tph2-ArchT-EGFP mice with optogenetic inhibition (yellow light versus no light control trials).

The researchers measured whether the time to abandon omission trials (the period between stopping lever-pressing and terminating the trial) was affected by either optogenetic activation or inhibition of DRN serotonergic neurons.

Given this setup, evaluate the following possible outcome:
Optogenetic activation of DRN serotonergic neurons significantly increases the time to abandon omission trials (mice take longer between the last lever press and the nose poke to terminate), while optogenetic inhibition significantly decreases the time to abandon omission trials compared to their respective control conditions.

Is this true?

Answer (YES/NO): NO